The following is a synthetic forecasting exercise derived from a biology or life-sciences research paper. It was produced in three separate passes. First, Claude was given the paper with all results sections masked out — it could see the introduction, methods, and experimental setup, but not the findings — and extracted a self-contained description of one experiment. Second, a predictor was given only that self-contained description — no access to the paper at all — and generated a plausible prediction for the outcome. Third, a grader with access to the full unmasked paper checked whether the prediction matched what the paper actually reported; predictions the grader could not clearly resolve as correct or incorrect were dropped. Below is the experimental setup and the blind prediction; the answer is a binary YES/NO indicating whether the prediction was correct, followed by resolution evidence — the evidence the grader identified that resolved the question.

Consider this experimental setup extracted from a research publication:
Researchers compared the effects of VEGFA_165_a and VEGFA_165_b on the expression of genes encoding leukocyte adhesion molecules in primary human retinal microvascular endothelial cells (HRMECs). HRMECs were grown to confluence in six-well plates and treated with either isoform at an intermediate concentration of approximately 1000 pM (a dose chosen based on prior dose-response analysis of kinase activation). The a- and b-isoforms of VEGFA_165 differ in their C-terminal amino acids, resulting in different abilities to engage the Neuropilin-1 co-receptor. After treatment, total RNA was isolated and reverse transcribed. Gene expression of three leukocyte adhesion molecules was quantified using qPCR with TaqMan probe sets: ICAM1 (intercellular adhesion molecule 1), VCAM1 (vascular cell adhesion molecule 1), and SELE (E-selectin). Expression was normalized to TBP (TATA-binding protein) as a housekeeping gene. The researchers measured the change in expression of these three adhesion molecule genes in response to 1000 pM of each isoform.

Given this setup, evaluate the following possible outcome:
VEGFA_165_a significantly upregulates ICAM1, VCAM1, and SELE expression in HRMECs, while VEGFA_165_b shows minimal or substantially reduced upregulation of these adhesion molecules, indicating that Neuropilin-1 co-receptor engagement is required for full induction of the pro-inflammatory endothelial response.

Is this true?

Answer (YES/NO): YES